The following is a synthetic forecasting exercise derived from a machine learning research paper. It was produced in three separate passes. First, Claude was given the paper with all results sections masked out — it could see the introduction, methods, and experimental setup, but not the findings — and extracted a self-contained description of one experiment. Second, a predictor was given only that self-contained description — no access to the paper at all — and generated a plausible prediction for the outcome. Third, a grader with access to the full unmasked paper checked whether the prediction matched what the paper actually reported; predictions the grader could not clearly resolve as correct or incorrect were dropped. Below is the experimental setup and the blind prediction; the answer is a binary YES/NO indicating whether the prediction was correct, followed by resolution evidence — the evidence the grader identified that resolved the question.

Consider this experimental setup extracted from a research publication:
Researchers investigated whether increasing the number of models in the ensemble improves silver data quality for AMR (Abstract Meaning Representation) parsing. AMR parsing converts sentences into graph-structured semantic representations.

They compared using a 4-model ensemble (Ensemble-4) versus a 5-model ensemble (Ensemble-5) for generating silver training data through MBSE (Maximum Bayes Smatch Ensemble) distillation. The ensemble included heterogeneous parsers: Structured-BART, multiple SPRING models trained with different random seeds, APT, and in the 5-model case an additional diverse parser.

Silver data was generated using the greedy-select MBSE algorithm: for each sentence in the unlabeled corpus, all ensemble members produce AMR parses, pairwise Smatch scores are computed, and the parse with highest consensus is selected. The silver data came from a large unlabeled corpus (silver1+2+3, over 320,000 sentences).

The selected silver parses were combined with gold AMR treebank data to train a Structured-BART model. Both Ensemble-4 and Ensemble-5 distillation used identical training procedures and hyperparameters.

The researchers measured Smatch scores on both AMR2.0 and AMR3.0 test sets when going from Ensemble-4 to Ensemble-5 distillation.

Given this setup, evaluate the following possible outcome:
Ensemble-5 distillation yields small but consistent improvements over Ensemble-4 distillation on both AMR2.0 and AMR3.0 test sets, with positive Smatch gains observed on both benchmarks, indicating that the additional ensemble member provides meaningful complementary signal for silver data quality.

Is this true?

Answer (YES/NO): YES